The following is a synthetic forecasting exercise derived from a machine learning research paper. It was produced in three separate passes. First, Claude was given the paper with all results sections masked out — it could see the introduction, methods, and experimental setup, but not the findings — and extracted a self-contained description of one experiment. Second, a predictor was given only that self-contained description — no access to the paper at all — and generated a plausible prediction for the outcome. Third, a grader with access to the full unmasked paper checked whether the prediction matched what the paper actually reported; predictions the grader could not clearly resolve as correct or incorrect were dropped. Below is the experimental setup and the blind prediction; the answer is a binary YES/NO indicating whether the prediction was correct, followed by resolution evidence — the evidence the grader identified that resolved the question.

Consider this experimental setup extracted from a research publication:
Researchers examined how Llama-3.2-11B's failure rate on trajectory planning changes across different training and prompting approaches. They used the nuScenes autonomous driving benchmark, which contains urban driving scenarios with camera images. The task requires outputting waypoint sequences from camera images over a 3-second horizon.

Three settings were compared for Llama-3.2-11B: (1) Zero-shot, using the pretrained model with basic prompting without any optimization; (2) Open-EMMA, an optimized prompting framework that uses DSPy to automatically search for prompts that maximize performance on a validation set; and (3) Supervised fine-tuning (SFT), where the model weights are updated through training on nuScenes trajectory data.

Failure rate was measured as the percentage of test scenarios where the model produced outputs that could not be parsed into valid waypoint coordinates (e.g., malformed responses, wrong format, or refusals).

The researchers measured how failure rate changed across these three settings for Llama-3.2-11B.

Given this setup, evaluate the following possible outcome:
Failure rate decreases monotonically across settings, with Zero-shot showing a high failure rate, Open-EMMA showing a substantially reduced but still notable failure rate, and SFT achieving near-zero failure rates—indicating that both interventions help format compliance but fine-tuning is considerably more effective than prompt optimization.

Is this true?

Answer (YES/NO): NO